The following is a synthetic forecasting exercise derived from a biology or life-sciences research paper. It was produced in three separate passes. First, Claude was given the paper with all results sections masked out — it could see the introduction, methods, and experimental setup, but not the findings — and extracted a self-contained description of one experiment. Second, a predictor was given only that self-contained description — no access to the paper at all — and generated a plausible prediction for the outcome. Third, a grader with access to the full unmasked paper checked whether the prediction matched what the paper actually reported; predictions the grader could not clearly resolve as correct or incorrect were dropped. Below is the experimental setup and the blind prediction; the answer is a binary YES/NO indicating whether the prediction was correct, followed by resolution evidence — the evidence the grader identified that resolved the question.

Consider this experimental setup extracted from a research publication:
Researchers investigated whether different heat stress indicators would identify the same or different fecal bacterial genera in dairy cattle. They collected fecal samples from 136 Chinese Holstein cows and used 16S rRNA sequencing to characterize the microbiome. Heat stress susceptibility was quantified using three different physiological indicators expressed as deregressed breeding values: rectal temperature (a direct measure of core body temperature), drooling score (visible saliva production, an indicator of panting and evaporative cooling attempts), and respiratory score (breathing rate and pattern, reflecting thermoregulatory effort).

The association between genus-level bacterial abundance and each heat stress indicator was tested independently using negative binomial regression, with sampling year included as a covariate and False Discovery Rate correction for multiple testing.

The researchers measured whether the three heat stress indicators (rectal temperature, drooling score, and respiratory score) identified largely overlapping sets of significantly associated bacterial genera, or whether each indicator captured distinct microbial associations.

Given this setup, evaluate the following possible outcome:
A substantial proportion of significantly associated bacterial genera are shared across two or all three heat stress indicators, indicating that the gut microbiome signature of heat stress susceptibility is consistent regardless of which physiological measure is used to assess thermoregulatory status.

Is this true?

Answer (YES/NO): NO